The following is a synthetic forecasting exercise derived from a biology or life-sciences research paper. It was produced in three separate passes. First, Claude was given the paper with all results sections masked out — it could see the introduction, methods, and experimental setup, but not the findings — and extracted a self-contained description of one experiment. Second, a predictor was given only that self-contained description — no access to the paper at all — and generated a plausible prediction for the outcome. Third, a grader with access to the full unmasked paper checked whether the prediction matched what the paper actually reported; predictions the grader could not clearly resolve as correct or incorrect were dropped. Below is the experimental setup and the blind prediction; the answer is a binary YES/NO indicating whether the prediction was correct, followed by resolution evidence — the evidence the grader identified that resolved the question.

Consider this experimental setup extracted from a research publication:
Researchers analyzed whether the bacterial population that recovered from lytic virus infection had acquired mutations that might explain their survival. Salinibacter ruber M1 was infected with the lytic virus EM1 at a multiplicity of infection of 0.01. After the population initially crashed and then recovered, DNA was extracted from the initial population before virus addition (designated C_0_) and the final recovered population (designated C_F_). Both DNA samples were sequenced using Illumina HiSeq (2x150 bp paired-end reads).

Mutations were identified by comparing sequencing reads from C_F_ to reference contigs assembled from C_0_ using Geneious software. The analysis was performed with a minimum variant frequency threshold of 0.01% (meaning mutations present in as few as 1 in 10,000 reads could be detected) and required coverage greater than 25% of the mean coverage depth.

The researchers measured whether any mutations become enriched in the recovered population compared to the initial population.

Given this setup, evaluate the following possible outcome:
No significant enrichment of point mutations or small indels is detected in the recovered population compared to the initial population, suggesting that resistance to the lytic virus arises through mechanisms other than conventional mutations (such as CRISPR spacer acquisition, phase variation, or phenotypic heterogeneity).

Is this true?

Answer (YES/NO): NO